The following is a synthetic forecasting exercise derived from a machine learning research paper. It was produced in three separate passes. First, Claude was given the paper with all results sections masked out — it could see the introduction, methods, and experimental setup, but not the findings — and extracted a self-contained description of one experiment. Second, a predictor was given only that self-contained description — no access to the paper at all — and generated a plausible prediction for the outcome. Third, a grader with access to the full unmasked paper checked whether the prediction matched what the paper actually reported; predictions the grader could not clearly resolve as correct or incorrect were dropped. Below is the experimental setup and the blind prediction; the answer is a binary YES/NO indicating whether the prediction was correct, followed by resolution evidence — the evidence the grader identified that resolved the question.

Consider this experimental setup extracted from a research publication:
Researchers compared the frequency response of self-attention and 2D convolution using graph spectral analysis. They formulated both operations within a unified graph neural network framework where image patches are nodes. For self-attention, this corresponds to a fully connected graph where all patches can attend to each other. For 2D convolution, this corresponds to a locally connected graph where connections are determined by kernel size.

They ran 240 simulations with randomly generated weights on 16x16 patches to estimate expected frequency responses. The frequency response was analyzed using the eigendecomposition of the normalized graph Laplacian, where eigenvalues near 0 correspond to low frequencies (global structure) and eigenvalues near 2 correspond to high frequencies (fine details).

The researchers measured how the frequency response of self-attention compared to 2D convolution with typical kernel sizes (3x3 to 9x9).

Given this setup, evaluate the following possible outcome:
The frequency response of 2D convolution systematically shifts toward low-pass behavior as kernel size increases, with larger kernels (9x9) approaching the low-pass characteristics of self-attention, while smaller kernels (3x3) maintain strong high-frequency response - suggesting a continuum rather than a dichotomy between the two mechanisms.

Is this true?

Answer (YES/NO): YES